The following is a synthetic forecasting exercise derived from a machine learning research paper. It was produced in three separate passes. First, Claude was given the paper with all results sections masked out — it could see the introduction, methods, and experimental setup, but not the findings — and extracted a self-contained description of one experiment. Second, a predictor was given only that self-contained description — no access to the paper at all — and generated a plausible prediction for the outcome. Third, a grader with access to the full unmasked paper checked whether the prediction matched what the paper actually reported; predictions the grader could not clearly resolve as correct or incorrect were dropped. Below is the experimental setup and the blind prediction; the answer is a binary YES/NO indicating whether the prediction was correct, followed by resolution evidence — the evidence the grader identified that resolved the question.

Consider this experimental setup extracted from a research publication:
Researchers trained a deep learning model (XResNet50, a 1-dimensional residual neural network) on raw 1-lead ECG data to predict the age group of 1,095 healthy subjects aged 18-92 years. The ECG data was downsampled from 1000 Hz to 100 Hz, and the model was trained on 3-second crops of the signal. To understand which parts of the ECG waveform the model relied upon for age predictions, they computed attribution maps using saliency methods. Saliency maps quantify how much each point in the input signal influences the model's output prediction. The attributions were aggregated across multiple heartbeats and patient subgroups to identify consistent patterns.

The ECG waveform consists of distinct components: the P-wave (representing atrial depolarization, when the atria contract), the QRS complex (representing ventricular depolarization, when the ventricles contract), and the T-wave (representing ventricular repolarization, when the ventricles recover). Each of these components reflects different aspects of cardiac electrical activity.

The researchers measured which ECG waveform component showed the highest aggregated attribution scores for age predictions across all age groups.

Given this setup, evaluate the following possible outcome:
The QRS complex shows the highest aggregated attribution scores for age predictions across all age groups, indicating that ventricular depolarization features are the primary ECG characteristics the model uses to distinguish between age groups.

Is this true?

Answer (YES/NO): NO